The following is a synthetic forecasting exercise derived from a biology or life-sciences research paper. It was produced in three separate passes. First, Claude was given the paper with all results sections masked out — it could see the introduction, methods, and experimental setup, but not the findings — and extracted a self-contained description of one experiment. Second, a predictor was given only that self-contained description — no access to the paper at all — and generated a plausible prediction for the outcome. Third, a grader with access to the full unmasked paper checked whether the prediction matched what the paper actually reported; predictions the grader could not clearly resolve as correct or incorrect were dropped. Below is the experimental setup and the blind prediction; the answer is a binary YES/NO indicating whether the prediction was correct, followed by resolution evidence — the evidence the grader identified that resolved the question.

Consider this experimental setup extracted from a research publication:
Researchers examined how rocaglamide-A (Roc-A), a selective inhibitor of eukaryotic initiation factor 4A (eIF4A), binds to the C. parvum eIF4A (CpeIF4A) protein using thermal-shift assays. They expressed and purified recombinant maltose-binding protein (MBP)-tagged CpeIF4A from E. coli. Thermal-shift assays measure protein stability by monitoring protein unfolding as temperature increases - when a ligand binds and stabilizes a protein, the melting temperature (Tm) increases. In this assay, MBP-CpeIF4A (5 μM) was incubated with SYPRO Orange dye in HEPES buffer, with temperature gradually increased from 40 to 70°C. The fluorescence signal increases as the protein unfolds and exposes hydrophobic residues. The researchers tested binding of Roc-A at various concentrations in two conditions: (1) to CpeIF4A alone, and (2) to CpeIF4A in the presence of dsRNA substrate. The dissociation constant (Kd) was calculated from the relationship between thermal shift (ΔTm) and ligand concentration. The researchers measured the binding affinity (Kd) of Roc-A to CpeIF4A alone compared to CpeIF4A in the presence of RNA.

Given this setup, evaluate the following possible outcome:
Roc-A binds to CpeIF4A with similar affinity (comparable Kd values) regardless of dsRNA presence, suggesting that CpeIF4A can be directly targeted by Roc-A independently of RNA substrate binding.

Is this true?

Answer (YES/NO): NO